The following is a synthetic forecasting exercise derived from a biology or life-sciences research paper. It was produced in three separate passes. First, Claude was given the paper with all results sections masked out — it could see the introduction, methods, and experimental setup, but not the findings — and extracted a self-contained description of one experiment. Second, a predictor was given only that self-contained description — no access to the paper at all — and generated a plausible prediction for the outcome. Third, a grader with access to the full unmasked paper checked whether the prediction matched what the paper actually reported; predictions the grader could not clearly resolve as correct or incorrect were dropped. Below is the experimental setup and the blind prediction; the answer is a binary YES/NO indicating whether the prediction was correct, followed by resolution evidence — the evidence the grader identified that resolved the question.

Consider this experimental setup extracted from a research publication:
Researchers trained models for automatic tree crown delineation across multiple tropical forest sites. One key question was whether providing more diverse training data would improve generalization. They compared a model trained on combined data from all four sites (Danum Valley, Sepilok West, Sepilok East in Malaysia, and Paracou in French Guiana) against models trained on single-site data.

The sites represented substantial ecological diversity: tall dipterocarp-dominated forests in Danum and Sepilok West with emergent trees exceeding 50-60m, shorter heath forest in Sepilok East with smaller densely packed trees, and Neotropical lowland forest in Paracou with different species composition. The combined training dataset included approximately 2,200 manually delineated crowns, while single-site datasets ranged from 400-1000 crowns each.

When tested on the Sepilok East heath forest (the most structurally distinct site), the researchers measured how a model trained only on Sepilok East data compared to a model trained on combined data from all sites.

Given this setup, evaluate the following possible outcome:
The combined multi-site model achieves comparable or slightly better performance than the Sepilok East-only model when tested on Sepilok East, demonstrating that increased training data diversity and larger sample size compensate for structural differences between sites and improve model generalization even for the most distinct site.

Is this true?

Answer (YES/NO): YES